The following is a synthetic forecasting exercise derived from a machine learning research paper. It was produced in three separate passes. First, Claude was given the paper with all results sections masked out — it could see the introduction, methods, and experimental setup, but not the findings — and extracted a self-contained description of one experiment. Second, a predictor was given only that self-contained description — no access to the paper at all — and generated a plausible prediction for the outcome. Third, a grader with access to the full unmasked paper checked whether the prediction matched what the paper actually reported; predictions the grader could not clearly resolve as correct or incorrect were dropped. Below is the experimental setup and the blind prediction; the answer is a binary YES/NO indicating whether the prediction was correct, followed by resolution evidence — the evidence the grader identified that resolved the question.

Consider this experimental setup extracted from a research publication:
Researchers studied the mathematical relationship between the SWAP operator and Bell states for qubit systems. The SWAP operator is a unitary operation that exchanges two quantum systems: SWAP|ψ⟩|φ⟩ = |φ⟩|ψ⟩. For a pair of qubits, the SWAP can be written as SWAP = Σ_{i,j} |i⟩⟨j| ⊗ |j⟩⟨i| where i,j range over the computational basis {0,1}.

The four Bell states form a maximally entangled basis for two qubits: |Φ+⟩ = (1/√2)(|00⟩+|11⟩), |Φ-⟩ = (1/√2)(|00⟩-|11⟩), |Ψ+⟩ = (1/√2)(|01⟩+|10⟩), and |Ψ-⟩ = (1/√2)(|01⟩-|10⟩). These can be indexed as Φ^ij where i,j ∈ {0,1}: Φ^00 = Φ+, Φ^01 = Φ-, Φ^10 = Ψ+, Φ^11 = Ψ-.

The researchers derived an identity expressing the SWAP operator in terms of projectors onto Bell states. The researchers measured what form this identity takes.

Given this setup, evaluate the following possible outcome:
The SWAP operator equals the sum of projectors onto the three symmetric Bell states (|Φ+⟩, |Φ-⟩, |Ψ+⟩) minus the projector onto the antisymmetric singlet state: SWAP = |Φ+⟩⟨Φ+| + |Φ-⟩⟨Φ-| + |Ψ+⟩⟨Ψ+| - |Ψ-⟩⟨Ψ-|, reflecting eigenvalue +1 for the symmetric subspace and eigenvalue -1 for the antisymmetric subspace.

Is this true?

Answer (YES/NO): YES